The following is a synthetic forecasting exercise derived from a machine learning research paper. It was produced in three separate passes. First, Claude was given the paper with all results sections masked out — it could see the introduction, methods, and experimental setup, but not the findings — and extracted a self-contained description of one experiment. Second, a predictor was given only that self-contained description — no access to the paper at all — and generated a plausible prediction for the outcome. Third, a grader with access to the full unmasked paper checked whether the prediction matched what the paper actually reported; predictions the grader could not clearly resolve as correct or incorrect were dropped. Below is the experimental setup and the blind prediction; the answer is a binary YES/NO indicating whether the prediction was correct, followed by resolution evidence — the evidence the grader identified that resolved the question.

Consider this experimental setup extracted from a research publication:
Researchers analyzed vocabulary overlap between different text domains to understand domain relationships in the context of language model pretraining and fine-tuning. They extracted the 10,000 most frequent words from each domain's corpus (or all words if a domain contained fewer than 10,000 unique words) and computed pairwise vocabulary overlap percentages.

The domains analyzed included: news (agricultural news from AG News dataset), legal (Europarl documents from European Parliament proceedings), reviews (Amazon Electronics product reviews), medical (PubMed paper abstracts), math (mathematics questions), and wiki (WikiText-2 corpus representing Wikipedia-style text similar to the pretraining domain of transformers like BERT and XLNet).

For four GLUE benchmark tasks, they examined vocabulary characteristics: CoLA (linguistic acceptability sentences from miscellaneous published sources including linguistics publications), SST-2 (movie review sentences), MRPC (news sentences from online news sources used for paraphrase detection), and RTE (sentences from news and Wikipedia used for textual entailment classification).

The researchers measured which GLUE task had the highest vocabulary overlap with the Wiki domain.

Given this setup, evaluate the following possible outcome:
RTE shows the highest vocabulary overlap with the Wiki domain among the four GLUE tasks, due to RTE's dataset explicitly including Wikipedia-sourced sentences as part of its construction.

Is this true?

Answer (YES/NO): YES